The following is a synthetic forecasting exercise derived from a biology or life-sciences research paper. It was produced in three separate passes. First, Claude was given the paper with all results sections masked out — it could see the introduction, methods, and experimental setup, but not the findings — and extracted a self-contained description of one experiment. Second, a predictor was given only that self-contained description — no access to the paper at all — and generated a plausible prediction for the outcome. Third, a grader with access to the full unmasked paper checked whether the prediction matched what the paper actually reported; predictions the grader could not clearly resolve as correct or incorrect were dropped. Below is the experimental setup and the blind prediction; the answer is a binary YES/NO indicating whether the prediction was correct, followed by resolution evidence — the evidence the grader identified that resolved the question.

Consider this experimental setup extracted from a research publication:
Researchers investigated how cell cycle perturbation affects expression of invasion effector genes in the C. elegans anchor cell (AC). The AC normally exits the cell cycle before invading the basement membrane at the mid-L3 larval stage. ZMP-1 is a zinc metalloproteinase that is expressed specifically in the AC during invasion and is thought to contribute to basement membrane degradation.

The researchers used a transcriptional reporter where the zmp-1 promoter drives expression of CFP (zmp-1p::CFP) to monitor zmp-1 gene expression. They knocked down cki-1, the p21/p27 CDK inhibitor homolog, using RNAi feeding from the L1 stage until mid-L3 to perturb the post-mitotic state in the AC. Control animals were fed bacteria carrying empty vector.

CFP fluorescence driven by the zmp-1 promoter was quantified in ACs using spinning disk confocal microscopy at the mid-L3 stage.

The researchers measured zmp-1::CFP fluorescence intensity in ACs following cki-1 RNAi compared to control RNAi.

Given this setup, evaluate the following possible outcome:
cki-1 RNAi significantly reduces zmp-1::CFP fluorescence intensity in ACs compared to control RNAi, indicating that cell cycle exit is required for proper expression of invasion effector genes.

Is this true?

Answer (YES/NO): NO